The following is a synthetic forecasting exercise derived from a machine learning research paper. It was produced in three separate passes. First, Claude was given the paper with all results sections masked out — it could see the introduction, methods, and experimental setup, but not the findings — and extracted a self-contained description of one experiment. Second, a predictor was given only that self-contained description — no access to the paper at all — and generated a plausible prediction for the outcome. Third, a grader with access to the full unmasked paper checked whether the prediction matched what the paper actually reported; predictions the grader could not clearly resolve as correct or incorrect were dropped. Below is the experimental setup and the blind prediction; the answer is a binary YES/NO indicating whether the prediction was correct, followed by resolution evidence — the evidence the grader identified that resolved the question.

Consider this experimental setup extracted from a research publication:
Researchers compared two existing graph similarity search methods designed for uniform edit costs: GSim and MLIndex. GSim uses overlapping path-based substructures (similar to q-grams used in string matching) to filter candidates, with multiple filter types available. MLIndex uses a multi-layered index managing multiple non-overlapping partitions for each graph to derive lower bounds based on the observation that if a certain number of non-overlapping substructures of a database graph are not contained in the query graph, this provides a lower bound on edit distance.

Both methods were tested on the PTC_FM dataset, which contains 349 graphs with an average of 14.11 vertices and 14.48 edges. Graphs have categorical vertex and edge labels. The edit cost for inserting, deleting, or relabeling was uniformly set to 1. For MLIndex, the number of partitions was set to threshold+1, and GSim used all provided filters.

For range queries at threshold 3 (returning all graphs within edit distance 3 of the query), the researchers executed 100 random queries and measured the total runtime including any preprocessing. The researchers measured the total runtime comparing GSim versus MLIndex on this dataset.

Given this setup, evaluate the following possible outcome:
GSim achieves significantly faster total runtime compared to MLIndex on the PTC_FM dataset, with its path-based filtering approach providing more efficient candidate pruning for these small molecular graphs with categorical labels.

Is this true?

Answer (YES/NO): YES